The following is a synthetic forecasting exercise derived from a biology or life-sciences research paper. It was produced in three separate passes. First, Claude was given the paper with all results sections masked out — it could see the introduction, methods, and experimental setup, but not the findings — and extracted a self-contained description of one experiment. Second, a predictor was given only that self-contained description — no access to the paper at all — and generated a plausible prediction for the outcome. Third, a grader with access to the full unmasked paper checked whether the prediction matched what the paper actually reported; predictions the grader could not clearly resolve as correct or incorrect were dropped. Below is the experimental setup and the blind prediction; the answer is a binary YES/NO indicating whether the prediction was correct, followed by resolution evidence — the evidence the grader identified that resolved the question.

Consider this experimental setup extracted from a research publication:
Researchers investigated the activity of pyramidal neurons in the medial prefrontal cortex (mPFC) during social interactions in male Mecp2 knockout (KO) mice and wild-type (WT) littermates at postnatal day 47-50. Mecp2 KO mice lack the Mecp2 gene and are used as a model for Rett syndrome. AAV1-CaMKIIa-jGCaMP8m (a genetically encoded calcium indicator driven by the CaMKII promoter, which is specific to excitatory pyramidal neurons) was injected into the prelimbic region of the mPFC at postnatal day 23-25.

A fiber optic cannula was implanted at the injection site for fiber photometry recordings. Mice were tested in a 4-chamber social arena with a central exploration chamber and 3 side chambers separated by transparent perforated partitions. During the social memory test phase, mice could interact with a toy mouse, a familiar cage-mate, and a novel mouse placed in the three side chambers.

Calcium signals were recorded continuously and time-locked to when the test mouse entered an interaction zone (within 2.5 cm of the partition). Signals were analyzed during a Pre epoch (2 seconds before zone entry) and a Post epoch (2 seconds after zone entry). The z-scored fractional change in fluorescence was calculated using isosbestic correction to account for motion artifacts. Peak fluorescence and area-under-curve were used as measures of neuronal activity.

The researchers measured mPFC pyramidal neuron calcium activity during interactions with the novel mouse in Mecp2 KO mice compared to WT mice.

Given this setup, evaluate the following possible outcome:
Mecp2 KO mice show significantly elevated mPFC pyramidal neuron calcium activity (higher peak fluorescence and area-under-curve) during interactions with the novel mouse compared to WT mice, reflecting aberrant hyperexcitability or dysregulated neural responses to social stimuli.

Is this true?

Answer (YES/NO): NO